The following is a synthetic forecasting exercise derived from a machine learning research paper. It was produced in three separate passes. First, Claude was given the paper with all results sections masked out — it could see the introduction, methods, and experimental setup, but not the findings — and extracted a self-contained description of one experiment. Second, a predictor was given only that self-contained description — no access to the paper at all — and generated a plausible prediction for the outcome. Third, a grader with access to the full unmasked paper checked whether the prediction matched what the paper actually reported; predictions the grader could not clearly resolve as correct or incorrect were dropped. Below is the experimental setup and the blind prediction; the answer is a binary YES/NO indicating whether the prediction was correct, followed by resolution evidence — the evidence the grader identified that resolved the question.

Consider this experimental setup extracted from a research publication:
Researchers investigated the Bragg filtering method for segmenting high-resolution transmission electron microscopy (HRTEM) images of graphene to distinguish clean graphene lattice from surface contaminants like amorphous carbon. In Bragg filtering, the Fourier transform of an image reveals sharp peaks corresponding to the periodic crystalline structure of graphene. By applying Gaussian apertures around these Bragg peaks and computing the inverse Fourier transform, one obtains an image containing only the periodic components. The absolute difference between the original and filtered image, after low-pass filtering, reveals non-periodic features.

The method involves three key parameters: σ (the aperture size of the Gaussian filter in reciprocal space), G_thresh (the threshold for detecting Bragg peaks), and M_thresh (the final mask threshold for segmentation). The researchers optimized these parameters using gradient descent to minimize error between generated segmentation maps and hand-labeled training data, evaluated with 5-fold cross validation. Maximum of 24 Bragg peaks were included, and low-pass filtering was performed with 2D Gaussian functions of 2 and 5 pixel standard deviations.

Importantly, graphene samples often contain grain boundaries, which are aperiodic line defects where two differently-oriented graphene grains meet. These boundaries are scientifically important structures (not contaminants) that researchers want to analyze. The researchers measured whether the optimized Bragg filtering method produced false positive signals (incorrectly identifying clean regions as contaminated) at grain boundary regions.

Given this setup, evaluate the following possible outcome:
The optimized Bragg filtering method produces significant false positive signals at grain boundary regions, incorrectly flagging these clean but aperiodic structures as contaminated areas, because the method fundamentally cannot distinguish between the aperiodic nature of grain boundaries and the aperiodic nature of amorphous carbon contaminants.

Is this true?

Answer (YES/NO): NO